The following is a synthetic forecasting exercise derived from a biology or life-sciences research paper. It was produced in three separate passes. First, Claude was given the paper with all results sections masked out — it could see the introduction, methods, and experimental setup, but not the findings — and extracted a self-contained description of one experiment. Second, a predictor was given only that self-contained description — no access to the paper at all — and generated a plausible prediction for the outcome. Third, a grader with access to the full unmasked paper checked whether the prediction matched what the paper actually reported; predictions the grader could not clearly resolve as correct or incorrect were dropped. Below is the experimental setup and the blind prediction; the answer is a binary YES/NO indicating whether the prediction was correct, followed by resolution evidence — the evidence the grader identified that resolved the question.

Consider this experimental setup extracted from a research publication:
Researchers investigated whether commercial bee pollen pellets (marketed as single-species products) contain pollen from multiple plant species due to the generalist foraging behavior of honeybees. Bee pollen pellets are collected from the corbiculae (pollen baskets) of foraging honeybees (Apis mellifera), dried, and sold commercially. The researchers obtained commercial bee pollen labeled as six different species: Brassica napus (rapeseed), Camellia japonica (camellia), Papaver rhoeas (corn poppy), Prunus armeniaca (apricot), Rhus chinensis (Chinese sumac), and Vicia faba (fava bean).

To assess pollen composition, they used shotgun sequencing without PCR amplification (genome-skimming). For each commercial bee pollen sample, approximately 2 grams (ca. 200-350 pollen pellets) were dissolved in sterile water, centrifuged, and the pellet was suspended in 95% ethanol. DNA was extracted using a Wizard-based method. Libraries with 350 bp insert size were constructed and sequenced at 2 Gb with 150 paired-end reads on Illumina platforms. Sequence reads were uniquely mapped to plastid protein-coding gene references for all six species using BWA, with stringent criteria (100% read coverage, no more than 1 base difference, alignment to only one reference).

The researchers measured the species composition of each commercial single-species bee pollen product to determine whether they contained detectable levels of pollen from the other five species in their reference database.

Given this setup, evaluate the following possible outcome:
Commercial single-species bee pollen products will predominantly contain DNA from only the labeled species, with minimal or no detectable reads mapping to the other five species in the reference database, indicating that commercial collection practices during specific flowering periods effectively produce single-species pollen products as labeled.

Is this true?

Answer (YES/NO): NO